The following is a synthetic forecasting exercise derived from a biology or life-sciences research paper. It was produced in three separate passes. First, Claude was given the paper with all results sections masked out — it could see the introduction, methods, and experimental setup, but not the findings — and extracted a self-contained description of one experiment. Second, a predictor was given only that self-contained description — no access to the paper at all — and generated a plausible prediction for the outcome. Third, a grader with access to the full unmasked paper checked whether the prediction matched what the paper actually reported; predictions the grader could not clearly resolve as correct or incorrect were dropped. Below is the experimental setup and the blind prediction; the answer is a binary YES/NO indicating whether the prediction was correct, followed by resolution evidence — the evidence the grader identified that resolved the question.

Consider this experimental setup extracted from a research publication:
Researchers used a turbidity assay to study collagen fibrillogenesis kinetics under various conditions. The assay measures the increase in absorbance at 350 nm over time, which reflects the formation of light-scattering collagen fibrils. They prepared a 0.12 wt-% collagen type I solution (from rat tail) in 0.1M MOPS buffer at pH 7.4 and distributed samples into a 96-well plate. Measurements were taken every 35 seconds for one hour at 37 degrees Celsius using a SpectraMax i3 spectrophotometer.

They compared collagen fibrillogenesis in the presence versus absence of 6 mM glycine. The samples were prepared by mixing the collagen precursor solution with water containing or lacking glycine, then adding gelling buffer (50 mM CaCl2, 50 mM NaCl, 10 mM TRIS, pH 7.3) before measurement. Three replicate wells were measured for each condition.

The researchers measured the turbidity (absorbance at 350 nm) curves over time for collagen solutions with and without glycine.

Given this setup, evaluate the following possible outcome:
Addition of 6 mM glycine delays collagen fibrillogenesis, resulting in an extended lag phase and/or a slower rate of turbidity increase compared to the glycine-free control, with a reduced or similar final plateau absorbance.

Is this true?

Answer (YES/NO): NO